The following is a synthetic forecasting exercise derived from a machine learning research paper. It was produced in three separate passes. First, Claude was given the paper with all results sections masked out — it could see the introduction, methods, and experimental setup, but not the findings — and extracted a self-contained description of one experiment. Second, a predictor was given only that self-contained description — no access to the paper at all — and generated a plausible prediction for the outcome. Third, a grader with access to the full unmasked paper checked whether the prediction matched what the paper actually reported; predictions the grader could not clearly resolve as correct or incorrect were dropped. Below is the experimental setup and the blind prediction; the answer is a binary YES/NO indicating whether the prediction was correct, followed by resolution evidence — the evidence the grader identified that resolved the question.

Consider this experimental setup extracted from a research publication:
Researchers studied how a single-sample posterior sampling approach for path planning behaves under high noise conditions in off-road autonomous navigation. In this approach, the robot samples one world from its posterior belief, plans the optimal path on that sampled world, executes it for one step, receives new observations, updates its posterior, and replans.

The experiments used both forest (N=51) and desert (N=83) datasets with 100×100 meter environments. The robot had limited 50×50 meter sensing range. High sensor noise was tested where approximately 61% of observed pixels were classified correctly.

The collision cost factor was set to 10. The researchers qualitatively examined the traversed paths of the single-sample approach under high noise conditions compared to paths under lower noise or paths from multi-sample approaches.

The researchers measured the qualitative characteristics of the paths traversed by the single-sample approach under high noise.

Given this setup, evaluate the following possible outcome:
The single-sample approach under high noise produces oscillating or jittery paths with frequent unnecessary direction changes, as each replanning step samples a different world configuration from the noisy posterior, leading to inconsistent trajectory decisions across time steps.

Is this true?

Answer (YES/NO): YES